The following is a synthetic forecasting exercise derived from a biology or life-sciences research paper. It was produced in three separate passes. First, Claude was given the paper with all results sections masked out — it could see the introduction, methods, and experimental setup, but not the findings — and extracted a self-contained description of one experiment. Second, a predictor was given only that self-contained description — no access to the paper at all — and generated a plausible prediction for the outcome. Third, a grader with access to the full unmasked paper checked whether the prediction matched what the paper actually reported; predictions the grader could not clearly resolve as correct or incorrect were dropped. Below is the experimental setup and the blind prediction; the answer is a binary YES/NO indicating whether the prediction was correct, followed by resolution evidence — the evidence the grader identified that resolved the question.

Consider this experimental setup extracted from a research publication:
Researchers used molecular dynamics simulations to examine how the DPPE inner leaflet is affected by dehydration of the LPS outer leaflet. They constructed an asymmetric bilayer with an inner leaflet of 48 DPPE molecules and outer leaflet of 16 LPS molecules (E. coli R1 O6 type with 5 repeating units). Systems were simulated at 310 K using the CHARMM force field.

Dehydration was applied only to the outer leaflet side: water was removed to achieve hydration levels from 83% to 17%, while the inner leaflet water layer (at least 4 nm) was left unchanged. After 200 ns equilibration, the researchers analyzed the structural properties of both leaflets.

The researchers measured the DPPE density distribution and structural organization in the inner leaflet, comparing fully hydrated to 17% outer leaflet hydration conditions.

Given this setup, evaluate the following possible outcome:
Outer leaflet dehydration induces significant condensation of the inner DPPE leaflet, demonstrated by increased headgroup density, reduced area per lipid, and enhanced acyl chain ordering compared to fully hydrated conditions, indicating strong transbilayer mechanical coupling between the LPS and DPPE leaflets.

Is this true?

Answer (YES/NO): NO